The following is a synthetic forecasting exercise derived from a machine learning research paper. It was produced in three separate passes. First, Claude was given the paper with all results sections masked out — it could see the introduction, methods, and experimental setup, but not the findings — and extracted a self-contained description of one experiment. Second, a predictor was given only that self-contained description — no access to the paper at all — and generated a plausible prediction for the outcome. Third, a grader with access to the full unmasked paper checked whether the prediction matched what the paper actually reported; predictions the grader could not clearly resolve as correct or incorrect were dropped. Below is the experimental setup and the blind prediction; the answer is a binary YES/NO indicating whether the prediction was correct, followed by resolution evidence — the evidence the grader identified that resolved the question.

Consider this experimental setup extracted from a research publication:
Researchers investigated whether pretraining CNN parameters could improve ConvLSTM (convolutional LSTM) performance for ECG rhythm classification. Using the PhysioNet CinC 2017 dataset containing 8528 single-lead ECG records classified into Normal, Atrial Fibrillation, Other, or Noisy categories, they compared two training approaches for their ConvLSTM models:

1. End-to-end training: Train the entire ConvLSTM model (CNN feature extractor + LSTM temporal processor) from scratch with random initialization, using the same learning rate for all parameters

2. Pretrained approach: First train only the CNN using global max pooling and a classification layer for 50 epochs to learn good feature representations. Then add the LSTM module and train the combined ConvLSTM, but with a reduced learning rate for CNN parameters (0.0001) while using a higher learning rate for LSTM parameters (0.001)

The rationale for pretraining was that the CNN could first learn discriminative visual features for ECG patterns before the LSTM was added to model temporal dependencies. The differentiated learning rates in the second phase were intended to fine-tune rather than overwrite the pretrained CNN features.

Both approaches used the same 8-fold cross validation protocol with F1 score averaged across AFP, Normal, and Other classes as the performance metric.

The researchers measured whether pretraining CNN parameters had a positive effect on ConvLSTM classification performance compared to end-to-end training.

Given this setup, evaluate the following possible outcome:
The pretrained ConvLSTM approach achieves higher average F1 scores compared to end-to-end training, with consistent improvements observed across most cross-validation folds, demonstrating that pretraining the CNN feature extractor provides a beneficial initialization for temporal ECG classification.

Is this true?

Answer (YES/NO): NO